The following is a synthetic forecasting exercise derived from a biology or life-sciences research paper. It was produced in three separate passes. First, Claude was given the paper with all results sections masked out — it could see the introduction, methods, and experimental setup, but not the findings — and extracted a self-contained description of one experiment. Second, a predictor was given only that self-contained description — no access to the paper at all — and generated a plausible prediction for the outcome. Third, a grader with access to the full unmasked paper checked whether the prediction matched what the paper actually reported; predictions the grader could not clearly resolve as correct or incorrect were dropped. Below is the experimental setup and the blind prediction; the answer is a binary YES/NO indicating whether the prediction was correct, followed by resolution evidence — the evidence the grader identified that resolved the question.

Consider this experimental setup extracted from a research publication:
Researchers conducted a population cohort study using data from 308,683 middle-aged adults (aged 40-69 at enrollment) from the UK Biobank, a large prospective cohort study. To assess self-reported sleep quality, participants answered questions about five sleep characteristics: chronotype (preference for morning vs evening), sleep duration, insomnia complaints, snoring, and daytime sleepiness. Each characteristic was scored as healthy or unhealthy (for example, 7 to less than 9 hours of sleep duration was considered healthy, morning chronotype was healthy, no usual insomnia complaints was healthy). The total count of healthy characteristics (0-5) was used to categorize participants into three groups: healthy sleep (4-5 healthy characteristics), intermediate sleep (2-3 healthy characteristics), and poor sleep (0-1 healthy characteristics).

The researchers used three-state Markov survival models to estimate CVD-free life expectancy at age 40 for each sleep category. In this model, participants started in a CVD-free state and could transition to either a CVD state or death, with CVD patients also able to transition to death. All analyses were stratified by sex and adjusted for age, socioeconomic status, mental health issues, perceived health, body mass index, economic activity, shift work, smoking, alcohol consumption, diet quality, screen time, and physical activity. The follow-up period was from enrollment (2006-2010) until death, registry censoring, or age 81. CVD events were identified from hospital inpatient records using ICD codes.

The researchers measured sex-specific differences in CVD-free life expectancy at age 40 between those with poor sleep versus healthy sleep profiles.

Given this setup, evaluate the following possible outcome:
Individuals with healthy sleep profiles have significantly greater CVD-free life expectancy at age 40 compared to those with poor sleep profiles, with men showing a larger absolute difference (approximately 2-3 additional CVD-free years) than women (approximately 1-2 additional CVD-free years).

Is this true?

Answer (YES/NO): YES